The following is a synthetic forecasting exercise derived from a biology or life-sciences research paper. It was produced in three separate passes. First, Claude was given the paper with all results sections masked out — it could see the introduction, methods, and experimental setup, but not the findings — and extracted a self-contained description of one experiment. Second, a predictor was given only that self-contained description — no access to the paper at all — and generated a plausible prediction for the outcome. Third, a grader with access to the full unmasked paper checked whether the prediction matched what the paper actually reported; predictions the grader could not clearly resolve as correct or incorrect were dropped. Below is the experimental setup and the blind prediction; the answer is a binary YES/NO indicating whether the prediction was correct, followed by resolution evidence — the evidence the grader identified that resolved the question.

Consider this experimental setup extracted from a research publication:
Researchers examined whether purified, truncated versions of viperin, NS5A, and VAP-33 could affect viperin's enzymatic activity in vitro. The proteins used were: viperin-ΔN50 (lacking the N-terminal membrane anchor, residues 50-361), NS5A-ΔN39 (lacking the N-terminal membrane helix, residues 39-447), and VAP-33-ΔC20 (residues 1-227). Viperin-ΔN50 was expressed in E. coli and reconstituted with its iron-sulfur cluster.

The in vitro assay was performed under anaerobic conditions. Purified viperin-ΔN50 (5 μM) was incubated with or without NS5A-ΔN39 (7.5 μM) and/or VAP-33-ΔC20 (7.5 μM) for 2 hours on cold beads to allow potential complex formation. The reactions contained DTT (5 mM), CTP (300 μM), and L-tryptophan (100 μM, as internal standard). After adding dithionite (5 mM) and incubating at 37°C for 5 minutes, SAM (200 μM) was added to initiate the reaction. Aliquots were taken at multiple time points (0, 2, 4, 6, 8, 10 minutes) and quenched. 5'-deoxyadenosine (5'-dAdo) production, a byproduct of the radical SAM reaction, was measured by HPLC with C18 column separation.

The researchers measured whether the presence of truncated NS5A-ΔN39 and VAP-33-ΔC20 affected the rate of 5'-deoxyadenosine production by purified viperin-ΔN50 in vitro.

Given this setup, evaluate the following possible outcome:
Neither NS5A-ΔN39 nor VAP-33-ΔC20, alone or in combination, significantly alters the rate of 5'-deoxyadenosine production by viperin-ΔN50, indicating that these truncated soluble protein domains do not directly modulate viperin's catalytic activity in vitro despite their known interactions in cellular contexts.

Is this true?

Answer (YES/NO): YES